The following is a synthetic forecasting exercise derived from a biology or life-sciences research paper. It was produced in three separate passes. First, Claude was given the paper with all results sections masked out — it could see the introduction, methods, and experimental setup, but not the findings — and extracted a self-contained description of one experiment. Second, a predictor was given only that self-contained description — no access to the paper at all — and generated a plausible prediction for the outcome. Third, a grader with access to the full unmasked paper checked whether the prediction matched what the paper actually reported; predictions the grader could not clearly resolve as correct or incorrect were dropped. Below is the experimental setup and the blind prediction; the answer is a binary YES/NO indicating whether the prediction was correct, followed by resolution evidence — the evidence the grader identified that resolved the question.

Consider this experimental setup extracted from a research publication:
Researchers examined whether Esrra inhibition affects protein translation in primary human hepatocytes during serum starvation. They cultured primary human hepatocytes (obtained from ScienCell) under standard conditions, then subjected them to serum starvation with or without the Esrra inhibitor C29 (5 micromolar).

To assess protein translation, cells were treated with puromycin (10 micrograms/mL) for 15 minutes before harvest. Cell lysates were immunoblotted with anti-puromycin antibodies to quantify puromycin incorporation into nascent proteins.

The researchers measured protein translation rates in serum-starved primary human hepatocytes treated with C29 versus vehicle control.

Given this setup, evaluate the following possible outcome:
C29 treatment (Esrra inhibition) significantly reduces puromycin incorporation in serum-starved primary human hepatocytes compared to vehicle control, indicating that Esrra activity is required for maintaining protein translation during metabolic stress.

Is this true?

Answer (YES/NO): YES